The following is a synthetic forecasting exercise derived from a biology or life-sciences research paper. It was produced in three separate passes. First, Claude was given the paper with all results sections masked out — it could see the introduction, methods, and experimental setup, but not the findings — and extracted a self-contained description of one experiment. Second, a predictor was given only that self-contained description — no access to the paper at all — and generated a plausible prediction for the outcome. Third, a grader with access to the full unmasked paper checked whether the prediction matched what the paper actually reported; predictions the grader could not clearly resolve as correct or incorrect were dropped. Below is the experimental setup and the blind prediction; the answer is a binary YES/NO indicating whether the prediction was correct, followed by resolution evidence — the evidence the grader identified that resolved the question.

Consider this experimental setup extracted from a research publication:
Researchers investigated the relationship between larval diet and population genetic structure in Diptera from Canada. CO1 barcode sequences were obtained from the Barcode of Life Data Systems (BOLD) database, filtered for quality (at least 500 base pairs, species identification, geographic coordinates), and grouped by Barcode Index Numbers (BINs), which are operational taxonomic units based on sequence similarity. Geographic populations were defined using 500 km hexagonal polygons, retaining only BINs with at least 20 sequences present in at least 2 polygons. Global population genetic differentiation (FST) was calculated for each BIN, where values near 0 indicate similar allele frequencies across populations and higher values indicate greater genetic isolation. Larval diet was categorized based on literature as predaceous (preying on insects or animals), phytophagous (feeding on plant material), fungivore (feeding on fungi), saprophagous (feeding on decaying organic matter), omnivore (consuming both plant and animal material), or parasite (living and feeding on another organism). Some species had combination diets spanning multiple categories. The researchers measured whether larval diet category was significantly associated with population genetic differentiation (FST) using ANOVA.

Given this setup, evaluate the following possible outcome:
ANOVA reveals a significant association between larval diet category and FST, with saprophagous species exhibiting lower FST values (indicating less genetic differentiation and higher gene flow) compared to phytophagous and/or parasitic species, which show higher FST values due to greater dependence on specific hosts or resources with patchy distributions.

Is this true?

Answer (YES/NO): NO